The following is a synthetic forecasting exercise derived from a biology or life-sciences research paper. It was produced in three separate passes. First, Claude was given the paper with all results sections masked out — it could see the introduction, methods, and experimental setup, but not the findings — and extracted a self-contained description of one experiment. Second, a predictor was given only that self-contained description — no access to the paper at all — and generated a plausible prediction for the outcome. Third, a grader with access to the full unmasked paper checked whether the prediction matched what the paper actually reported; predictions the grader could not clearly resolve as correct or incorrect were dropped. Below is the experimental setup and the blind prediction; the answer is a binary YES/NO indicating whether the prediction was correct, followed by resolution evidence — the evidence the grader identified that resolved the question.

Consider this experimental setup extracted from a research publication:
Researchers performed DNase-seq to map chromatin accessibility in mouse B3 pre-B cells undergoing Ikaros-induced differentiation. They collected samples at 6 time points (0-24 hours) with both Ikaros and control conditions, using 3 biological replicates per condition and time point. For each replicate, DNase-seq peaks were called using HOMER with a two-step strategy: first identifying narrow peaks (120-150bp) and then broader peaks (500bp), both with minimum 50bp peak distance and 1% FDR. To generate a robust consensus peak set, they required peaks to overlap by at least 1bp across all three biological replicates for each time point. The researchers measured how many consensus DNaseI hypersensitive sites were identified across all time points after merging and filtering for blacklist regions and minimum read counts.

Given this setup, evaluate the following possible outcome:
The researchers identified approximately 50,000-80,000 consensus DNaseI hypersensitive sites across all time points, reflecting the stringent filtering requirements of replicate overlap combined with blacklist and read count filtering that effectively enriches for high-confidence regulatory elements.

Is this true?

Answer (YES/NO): YES